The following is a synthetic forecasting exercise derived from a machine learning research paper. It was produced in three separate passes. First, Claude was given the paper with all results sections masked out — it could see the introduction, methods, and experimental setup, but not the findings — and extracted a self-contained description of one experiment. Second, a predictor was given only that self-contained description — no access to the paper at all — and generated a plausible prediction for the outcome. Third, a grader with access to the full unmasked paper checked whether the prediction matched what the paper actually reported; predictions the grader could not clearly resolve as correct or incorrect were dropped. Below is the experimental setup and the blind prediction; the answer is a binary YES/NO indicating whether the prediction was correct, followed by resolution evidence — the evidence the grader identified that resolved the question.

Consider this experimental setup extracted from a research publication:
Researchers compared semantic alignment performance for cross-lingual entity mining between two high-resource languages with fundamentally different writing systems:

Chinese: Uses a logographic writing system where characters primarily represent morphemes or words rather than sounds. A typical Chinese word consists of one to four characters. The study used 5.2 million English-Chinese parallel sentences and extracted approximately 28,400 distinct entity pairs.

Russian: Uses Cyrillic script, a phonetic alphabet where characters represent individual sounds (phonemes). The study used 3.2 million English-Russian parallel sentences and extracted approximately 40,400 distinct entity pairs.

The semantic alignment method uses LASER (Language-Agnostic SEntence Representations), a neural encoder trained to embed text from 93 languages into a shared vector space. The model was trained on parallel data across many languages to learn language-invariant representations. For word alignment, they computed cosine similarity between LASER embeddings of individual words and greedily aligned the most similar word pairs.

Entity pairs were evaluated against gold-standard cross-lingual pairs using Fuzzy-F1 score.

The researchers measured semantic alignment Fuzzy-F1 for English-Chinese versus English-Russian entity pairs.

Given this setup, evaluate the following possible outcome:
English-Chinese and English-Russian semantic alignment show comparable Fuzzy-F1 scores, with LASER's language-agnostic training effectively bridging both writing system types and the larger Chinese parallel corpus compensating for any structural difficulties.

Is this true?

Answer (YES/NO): NO